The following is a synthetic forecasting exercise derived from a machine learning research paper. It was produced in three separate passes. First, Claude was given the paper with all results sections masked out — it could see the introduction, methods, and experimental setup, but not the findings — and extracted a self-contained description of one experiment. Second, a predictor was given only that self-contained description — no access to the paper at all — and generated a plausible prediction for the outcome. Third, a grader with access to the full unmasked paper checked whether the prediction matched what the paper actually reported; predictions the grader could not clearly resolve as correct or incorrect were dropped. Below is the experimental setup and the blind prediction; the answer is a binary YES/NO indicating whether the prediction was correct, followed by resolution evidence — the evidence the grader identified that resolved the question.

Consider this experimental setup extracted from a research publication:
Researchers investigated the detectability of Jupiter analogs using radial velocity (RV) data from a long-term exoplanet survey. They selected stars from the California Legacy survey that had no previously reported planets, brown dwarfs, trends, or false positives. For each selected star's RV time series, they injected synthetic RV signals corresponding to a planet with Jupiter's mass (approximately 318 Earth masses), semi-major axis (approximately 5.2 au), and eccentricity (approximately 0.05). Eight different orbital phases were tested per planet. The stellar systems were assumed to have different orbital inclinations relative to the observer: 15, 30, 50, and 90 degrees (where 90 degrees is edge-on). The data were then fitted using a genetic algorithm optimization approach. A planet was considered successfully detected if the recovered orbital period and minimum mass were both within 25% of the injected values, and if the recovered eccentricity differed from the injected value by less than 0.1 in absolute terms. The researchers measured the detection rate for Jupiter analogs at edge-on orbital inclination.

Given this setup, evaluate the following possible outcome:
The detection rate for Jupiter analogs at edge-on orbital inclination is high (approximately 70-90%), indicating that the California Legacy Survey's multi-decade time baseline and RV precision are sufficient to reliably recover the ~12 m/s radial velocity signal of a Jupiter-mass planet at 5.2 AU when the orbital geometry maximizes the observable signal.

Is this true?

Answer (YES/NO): NO